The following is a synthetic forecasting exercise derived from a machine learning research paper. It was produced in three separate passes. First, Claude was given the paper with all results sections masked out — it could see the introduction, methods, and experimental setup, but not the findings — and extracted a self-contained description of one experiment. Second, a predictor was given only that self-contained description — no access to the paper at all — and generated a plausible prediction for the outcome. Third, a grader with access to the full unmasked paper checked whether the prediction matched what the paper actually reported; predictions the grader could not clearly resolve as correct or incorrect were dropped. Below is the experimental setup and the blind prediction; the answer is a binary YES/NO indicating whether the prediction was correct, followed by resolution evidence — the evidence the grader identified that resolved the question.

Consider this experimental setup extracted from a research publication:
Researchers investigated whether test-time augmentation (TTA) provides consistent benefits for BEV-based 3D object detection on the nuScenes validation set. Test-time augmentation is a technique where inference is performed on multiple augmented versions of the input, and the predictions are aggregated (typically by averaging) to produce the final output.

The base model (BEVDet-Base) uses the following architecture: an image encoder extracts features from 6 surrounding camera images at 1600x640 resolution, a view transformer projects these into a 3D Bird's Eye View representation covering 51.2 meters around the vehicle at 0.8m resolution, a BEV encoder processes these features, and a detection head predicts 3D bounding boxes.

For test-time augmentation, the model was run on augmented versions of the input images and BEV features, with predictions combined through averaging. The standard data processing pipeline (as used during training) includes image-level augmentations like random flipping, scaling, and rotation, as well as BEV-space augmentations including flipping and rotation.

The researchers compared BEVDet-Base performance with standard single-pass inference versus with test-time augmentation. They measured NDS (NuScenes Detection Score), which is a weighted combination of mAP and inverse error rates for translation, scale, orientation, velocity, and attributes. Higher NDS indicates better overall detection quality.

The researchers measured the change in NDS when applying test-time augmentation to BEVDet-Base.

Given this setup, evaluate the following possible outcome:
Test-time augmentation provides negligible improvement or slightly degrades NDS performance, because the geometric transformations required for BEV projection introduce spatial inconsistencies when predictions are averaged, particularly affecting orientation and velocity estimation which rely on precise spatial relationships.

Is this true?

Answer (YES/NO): NO